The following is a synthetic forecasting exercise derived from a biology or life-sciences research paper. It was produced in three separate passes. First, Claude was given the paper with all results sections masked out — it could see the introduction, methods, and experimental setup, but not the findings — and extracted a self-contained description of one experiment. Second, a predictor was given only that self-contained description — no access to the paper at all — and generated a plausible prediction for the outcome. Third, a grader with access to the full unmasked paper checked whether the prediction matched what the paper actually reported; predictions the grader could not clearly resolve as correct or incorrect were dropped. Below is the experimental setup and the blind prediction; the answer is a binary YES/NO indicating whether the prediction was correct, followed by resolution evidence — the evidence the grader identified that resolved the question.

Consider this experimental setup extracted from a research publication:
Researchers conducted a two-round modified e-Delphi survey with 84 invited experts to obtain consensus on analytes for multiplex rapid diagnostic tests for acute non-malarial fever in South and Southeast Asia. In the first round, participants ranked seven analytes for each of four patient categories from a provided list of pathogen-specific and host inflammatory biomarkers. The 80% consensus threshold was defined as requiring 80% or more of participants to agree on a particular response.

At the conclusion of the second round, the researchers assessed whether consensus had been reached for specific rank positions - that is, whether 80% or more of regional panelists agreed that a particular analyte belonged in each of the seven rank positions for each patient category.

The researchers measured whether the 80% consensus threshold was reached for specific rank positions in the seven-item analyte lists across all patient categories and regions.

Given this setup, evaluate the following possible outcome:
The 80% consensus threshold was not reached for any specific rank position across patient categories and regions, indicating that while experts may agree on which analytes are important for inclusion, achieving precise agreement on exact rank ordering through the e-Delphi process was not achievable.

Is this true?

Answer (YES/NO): YES